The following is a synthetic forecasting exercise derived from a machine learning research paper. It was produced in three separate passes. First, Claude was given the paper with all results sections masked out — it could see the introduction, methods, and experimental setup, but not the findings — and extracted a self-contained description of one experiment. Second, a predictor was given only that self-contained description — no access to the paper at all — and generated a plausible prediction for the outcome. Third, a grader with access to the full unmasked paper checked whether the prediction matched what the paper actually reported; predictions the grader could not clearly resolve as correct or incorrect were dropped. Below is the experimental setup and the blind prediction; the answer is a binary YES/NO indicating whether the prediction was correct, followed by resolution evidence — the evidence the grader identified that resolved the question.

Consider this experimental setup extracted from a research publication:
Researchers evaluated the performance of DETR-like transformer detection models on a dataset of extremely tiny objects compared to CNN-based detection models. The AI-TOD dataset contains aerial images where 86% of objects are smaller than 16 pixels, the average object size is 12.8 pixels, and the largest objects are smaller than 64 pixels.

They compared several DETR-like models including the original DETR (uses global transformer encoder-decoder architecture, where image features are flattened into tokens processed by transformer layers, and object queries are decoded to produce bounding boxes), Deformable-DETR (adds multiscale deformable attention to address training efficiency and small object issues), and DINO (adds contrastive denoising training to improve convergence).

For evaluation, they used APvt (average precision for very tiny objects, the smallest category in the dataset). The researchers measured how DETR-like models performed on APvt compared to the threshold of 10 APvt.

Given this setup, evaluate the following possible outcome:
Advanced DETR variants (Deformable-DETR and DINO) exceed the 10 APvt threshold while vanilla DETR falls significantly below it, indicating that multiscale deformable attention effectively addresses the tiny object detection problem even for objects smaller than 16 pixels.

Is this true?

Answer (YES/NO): NO